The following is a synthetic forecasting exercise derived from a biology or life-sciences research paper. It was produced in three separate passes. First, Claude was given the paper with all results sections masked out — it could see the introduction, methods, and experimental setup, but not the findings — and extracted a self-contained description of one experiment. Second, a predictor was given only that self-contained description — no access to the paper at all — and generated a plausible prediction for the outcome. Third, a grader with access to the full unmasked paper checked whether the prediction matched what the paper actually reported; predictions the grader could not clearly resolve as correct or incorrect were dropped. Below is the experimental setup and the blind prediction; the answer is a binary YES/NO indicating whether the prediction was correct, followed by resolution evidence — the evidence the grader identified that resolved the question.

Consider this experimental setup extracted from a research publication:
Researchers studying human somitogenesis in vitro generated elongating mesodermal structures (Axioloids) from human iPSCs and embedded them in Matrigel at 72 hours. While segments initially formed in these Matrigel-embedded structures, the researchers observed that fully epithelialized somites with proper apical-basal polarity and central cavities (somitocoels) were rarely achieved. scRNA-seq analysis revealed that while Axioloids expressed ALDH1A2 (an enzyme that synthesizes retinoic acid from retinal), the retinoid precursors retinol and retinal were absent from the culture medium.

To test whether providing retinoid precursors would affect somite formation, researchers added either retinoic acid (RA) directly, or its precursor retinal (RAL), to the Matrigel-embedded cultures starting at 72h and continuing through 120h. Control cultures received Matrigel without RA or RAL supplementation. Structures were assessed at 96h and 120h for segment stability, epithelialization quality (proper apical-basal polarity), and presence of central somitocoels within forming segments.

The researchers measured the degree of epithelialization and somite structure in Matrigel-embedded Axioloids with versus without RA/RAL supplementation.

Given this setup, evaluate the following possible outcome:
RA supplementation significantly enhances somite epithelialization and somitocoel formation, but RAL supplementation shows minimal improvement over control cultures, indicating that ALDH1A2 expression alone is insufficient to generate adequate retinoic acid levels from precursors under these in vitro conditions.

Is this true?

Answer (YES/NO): NO